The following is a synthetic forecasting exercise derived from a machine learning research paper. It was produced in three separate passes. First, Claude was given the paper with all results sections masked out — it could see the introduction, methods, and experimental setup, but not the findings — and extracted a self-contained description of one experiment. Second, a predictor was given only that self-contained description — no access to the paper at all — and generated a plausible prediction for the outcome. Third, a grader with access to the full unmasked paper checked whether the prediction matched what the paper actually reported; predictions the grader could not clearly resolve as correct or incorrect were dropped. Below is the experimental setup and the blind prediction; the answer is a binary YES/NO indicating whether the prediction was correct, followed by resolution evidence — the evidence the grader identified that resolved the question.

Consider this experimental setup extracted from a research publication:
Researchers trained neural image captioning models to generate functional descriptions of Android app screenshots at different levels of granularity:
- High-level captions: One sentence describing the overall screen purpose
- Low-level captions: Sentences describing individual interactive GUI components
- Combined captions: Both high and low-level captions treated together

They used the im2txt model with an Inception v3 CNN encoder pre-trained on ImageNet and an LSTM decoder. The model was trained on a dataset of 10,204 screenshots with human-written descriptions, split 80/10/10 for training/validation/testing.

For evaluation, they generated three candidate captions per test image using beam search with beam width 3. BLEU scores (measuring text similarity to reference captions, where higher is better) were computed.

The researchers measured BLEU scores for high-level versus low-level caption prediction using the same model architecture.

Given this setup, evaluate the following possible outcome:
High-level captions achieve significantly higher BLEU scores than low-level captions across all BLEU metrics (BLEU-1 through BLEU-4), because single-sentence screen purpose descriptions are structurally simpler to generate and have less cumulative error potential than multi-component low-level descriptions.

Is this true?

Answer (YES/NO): NO